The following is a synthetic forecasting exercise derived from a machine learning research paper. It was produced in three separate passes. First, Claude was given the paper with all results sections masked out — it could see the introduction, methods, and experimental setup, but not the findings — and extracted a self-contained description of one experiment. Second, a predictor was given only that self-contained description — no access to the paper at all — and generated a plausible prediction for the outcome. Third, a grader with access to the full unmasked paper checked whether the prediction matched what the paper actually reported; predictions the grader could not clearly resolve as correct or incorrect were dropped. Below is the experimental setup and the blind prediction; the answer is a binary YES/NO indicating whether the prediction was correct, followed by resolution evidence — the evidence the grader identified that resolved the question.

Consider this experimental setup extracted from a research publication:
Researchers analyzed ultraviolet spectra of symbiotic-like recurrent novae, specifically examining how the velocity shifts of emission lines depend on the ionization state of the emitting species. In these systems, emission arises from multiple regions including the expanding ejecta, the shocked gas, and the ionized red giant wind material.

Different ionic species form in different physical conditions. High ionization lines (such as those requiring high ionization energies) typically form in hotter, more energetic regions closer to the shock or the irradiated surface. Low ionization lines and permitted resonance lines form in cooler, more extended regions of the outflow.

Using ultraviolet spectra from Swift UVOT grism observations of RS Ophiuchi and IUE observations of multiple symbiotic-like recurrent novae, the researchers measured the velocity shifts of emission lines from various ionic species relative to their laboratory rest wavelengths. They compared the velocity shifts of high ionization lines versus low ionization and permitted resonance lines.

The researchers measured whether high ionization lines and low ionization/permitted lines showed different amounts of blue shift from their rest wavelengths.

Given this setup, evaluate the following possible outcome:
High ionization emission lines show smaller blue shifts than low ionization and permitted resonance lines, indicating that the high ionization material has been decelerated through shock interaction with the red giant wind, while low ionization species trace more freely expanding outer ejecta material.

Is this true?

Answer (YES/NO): NO